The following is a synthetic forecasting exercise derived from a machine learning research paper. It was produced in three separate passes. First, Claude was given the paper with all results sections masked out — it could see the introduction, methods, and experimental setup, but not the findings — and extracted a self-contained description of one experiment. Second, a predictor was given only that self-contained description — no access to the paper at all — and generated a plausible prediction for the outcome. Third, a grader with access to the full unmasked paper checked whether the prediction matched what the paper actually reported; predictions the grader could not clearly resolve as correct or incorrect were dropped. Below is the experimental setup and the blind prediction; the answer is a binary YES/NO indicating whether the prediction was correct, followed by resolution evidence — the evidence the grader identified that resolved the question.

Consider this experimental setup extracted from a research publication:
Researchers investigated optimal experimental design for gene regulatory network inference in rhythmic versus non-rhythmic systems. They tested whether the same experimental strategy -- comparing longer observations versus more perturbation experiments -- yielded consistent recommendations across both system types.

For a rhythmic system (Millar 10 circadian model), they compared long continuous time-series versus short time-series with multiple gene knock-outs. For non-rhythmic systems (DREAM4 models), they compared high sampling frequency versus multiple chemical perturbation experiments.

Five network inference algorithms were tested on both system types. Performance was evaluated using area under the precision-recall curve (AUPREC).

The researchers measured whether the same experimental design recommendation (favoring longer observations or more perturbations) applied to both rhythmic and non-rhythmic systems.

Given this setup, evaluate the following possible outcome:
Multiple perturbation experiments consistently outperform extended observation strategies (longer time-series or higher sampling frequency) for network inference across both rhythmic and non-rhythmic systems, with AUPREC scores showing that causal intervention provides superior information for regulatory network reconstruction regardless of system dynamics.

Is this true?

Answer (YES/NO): NO